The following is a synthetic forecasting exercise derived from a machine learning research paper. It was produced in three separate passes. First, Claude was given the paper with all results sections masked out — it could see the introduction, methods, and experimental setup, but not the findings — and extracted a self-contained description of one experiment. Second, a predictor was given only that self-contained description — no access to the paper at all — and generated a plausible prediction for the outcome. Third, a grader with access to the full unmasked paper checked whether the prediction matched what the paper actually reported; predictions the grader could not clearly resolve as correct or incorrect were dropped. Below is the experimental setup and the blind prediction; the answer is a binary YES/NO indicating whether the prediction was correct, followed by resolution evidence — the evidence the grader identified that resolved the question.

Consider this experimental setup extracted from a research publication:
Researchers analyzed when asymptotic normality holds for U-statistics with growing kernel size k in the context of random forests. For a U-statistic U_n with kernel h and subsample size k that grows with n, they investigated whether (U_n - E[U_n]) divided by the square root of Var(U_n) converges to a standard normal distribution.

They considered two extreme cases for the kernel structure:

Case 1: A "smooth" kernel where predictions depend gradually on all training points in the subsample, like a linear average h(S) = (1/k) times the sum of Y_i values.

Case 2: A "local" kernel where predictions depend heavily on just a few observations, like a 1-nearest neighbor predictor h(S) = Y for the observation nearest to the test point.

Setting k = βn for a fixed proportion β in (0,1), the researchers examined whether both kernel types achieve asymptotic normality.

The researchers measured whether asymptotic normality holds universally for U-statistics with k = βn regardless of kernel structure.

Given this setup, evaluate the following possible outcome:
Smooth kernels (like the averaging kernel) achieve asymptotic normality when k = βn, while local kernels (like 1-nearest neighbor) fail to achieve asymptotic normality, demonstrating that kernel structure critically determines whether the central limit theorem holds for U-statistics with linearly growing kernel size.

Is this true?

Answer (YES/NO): YES